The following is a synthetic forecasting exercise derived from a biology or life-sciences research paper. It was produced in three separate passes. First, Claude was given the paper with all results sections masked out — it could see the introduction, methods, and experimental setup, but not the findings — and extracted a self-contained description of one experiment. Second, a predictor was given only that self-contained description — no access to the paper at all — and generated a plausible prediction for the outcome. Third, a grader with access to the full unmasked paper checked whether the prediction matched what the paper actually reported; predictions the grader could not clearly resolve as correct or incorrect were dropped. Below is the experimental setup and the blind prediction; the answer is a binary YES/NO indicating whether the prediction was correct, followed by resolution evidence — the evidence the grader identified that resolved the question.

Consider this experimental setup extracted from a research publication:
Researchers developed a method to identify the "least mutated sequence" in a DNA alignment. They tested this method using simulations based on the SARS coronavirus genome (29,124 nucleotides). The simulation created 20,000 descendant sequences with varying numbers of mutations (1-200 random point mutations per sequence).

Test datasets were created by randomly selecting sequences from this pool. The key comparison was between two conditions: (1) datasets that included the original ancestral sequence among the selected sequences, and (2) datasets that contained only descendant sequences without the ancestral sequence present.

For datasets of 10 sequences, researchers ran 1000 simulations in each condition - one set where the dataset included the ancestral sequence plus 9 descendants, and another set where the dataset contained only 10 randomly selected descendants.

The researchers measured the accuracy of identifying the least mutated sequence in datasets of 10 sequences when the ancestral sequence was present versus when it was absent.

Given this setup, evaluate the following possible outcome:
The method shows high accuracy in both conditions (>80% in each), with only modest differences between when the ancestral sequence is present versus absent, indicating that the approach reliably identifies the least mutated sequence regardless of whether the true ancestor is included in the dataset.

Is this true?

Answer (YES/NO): YES